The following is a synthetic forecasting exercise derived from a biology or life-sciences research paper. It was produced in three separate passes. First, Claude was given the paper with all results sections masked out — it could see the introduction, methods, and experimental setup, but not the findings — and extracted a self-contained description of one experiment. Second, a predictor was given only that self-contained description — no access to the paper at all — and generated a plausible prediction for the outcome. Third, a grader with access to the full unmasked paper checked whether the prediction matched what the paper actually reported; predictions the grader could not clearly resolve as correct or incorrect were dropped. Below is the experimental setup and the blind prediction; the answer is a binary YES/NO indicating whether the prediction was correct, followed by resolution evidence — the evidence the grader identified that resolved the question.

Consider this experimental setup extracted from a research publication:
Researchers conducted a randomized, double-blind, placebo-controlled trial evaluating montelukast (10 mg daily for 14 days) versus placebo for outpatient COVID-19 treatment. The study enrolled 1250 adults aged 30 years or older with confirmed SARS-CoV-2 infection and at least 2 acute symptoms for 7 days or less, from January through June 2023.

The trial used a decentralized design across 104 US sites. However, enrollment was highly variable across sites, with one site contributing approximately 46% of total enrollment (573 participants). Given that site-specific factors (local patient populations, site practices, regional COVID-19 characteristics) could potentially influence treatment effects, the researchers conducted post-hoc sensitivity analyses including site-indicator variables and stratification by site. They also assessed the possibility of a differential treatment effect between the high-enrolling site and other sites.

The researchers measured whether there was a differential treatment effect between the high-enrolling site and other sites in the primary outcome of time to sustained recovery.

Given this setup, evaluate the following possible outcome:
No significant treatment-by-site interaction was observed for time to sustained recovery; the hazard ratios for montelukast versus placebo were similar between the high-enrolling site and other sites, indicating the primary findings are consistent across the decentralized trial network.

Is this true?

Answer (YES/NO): YES